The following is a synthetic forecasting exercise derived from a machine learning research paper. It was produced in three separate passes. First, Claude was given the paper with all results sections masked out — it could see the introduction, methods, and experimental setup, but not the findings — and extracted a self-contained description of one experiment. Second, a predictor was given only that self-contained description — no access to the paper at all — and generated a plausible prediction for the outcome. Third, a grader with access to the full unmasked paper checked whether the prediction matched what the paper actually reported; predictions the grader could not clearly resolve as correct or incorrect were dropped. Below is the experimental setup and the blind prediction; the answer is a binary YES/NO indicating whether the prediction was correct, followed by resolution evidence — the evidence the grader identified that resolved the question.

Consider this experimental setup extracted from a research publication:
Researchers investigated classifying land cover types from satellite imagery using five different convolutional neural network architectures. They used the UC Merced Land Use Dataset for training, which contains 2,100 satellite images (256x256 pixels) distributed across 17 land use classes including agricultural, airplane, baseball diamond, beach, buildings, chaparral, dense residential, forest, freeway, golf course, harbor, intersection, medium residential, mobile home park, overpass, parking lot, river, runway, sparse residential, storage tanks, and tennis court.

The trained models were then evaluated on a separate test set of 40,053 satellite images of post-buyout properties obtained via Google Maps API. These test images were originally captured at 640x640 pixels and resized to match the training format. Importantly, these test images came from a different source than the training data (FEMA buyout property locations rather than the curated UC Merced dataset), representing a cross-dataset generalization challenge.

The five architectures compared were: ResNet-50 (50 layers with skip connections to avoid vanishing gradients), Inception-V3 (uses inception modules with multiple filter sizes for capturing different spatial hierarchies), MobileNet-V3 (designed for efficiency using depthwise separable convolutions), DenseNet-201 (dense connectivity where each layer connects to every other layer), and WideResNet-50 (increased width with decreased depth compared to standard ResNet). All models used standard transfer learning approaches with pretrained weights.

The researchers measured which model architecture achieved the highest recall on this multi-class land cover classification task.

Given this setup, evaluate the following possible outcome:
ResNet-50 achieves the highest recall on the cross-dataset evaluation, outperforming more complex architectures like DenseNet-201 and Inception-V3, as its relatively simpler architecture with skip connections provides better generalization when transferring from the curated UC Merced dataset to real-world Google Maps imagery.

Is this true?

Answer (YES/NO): NO